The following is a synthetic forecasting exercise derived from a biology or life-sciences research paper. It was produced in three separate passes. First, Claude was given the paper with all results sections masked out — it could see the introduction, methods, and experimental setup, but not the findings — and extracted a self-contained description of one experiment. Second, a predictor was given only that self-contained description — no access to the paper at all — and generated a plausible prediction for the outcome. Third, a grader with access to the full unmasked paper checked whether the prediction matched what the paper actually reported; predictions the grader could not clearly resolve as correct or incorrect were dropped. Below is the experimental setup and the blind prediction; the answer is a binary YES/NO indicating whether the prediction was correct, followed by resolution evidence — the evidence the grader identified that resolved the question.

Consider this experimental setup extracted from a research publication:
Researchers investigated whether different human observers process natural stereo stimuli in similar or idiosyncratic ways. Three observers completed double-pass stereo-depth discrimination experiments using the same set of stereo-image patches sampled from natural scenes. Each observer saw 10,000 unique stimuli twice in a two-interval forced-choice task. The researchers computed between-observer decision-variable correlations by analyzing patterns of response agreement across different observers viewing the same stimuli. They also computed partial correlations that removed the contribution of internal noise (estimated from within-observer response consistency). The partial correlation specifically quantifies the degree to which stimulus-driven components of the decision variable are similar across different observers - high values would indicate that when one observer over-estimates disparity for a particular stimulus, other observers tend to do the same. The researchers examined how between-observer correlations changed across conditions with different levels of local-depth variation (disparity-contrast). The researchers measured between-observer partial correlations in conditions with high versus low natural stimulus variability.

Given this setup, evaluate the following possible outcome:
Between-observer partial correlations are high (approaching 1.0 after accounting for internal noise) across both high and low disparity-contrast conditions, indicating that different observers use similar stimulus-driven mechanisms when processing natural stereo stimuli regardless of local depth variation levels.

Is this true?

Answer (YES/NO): NO